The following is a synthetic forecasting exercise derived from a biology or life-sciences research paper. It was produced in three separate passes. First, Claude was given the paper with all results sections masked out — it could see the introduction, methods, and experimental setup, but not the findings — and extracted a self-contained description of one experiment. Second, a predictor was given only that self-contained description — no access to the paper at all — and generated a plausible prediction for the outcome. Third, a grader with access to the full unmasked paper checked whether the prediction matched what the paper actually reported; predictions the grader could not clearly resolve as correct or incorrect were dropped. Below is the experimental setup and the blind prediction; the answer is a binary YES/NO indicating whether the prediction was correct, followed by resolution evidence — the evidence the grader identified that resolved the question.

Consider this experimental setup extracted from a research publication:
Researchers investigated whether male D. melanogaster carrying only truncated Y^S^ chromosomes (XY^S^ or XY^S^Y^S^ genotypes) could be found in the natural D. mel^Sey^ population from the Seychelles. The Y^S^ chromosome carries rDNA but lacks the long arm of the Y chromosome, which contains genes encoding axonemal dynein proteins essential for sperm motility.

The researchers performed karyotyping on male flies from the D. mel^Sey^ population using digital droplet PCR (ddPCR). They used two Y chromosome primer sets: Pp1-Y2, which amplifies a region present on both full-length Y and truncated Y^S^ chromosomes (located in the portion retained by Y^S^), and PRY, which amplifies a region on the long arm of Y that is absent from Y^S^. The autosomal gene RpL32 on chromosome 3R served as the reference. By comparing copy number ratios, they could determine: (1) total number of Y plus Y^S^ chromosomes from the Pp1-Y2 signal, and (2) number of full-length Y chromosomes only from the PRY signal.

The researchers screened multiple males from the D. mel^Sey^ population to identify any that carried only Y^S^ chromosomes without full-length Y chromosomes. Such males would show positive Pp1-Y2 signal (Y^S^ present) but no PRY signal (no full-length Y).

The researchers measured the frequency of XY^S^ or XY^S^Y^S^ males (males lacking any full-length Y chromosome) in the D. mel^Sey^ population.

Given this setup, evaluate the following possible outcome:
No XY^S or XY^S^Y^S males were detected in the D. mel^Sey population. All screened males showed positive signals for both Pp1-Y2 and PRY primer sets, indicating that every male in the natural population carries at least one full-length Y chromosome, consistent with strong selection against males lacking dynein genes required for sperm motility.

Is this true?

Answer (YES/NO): NO